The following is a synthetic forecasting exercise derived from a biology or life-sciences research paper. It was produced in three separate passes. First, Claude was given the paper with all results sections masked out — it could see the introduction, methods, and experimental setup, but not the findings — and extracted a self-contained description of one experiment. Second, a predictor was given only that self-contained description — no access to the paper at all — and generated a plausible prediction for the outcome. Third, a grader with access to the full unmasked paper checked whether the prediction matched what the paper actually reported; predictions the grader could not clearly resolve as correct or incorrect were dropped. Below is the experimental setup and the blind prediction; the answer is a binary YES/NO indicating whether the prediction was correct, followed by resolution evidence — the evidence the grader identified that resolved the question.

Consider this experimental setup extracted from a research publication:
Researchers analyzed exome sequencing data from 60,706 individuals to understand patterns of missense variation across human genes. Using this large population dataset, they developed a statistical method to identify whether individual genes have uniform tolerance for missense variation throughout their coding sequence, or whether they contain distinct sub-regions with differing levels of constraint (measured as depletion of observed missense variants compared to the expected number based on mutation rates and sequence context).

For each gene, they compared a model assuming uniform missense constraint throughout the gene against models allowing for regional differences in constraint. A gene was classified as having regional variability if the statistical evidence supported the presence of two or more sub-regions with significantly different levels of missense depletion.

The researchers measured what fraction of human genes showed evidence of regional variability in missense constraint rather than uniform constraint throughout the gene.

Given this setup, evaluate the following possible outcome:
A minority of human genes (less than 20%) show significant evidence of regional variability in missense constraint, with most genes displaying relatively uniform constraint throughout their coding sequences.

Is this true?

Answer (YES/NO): YES